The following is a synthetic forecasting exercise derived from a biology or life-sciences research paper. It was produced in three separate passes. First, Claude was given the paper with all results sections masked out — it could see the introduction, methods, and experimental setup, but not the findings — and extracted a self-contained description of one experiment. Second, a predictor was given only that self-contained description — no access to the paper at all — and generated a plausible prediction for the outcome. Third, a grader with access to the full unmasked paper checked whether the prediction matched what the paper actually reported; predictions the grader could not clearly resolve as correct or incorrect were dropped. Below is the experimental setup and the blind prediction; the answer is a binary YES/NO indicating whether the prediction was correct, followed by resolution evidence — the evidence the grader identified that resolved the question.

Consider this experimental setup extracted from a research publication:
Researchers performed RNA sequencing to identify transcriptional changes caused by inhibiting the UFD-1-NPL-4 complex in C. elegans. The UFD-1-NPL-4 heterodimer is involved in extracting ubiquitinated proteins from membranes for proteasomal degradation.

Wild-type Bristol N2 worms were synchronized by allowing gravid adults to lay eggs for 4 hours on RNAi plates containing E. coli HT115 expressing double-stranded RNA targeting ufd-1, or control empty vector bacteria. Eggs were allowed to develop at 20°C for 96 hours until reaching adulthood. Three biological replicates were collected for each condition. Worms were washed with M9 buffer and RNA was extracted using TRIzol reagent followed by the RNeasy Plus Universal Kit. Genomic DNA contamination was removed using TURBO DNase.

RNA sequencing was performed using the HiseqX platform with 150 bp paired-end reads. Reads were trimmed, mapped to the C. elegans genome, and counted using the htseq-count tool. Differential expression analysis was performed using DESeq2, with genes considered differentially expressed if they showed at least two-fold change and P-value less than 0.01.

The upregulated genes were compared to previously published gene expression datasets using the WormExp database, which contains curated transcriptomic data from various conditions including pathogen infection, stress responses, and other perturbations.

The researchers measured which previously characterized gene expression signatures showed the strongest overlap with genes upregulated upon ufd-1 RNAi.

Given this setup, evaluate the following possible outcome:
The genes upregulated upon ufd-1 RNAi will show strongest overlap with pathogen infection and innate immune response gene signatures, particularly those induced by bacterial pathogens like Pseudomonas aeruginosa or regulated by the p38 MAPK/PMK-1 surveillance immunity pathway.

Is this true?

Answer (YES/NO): NO